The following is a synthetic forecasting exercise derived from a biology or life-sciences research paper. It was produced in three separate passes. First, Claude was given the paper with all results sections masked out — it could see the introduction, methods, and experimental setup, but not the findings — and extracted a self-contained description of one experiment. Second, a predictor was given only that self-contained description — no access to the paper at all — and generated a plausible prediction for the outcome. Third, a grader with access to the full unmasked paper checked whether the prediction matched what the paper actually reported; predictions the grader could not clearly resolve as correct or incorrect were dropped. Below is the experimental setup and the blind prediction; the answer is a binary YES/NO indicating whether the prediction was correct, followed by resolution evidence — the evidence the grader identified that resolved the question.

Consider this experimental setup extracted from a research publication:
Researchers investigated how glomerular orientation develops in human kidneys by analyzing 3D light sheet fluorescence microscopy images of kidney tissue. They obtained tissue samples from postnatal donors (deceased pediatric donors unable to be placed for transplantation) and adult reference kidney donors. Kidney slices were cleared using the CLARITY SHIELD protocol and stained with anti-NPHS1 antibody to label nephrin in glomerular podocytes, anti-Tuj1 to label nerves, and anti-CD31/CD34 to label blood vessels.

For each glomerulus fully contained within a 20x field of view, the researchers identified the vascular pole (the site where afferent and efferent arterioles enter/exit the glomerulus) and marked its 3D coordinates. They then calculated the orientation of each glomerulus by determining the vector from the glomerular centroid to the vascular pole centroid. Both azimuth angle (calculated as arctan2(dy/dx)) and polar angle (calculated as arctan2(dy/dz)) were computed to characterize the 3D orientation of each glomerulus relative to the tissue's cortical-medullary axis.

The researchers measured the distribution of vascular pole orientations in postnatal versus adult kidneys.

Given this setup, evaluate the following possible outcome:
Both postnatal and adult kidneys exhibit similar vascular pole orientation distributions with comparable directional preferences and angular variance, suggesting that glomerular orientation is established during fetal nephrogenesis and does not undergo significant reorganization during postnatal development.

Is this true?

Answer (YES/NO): NO